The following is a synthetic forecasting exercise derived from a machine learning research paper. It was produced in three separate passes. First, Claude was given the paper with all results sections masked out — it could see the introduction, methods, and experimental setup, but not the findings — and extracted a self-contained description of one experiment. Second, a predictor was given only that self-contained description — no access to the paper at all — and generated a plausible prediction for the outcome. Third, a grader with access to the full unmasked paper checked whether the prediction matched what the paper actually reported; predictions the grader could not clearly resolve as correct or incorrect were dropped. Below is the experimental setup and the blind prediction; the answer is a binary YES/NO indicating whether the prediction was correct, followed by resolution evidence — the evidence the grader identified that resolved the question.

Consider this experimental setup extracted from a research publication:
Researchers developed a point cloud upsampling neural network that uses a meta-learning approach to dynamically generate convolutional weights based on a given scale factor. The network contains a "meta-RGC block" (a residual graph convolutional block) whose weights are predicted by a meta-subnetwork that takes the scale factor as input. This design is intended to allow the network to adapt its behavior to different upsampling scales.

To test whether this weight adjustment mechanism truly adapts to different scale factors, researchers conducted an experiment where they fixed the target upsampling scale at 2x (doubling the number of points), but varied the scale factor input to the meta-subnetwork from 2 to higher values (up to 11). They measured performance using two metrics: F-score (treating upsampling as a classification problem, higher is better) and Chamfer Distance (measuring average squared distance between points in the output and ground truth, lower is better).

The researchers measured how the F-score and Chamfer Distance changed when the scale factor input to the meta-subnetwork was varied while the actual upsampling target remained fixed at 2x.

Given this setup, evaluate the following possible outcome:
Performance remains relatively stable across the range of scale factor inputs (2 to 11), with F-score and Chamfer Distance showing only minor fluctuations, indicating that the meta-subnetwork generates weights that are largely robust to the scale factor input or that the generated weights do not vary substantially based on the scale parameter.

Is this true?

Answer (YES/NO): NO